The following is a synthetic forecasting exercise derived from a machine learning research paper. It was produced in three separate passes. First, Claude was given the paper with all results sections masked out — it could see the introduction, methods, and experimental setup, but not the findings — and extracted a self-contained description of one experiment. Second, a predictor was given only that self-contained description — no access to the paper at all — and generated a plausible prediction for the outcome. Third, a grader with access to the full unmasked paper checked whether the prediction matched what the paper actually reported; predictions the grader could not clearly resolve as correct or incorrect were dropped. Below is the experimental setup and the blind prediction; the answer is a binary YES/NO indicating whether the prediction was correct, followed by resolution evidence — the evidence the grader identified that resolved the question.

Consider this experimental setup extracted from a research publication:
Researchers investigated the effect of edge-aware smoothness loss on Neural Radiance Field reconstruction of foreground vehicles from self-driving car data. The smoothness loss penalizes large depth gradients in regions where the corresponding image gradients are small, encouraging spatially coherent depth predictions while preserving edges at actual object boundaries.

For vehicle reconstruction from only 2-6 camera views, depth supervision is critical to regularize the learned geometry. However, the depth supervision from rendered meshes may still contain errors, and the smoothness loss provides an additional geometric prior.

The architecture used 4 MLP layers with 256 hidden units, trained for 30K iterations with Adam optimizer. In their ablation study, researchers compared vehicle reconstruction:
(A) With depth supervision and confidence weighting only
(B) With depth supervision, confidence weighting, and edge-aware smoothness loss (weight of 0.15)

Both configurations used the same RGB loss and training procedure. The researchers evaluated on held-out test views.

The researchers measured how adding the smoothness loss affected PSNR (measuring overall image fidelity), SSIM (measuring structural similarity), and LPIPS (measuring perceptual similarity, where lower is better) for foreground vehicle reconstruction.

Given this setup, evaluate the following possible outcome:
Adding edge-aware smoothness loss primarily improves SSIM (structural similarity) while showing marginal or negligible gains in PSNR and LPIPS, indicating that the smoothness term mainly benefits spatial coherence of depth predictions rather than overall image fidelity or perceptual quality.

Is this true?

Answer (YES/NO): NO